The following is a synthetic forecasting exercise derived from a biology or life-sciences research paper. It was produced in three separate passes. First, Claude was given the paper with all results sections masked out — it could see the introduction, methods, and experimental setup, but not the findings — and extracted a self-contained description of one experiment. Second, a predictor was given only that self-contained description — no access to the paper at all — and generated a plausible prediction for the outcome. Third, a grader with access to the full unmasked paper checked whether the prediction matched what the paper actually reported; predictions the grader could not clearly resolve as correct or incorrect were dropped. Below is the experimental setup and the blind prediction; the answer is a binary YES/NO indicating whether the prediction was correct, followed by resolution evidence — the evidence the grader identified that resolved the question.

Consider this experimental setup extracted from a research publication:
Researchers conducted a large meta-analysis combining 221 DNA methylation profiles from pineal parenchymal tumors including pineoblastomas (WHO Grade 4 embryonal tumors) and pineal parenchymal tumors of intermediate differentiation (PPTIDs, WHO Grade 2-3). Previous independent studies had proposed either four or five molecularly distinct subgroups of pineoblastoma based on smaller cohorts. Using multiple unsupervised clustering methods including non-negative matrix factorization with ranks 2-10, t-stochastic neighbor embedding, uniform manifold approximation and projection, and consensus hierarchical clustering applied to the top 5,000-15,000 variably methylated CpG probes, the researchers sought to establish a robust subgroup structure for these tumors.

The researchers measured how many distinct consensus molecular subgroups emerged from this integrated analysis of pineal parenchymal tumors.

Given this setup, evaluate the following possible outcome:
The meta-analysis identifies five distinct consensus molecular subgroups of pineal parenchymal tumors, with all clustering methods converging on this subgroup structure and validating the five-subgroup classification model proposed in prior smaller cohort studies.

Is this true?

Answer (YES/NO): YES